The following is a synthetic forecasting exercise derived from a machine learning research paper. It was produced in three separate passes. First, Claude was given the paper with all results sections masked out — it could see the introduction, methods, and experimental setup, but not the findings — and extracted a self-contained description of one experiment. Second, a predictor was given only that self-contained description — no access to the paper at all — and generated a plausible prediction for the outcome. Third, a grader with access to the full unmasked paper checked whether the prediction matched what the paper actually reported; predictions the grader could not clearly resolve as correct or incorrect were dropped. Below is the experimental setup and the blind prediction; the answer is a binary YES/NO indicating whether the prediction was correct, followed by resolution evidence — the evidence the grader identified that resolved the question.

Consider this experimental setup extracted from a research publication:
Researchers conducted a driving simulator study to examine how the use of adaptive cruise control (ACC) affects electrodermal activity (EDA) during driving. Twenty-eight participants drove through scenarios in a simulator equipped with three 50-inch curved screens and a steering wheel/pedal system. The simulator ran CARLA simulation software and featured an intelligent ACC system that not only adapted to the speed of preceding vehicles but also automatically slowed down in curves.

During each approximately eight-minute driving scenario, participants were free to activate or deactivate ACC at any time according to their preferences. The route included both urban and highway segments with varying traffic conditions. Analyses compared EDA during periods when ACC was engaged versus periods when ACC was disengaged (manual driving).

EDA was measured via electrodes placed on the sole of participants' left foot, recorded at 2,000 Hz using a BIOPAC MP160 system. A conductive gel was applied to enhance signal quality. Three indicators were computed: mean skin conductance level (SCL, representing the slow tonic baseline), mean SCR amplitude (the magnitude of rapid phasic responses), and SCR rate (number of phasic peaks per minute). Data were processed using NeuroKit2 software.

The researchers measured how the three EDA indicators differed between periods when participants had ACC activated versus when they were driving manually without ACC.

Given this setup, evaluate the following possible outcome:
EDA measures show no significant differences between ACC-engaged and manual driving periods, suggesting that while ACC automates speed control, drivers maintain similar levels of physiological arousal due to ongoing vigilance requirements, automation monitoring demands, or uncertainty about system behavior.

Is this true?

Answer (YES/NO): NO